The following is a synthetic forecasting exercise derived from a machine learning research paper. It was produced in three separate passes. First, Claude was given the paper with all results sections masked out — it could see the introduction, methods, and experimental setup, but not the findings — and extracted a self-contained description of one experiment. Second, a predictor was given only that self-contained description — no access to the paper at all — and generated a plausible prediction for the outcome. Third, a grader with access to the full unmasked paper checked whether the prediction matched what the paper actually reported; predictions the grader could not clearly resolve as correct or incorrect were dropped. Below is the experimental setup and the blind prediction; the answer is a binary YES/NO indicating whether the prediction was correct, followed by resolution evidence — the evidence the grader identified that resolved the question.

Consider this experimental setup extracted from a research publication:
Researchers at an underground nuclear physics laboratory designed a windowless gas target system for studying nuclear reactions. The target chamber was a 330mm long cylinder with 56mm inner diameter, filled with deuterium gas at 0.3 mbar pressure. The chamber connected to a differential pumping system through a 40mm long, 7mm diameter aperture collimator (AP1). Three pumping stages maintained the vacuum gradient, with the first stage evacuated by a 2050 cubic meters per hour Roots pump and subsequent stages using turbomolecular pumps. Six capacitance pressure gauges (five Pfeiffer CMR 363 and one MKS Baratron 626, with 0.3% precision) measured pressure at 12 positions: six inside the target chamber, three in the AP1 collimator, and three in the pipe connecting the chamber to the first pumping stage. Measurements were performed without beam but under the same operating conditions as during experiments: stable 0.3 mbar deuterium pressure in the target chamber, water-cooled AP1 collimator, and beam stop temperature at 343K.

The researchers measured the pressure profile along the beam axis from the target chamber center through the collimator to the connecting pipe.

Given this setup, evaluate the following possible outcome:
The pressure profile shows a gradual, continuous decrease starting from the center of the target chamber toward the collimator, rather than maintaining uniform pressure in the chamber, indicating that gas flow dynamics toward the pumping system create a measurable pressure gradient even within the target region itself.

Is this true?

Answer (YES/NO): NO